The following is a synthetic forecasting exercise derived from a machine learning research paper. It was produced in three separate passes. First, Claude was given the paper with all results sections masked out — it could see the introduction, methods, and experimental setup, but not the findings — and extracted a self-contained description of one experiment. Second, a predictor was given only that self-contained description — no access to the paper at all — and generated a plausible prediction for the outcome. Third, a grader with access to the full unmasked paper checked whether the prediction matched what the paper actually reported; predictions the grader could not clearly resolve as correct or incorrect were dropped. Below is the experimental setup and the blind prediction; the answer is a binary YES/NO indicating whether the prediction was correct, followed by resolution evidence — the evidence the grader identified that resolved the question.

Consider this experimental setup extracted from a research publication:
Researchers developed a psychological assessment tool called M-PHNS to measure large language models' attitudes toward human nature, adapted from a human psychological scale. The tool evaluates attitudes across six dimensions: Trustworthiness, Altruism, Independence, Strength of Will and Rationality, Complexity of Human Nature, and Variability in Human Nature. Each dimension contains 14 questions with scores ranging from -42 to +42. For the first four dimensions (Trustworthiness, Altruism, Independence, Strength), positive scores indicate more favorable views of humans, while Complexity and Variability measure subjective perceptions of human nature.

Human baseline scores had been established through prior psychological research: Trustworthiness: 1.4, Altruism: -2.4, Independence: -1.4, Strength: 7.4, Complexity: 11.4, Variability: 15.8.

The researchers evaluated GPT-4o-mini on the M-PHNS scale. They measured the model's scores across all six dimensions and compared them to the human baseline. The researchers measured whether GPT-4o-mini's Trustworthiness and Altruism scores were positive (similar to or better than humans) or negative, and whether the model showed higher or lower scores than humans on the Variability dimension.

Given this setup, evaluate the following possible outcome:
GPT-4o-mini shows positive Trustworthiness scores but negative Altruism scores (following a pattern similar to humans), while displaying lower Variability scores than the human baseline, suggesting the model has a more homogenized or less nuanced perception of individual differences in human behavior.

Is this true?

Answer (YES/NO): NO